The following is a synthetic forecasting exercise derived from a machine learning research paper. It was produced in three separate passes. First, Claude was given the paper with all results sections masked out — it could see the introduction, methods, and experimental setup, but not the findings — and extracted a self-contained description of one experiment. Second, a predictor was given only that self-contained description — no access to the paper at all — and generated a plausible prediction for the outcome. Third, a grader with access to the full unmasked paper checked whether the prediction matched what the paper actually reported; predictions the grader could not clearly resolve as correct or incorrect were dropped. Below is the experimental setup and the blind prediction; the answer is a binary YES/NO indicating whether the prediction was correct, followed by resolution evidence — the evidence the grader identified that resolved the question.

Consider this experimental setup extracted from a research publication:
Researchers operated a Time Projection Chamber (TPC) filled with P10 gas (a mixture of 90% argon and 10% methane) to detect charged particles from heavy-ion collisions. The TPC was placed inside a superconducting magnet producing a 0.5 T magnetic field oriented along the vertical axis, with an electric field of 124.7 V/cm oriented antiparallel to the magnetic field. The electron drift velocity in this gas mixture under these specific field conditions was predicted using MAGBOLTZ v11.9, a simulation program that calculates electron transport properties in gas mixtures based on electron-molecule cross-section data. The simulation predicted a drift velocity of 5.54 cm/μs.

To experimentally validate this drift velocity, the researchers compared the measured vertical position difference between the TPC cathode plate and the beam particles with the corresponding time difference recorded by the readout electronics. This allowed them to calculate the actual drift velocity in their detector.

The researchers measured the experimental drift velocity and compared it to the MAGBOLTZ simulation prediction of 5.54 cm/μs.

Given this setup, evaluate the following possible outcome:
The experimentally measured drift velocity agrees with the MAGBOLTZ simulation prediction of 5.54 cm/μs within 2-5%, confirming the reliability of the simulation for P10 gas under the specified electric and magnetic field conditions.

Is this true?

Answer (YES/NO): NO